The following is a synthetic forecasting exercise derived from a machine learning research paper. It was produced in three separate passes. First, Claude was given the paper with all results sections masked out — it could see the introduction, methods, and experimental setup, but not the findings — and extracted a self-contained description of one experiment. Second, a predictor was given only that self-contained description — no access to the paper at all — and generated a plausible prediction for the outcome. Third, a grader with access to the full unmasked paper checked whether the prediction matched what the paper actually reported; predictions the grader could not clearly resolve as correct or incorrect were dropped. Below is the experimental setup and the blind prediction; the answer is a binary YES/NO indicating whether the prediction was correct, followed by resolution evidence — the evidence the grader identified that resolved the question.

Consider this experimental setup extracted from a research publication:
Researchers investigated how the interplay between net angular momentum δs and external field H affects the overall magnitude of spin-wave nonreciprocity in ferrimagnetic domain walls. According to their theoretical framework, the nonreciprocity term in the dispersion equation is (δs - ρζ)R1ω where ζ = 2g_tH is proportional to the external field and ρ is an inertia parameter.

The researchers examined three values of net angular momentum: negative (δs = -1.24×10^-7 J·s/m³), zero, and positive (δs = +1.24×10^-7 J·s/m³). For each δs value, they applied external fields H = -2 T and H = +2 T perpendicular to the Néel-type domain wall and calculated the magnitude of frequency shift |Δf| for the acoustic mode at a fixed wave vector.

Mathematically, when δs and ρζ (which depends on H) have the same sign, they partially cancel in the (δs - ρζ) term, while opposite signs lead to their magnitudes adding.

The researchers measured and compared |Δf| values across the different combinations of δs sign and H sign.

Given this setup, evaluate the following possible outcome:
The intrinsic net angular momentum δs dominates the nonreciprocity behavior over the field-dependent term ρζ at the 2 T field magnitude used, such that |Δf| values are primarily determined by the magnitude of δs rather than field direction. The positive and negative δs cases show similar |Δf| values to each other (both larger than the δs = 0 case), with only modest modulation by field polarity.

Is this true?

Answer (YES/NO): NO